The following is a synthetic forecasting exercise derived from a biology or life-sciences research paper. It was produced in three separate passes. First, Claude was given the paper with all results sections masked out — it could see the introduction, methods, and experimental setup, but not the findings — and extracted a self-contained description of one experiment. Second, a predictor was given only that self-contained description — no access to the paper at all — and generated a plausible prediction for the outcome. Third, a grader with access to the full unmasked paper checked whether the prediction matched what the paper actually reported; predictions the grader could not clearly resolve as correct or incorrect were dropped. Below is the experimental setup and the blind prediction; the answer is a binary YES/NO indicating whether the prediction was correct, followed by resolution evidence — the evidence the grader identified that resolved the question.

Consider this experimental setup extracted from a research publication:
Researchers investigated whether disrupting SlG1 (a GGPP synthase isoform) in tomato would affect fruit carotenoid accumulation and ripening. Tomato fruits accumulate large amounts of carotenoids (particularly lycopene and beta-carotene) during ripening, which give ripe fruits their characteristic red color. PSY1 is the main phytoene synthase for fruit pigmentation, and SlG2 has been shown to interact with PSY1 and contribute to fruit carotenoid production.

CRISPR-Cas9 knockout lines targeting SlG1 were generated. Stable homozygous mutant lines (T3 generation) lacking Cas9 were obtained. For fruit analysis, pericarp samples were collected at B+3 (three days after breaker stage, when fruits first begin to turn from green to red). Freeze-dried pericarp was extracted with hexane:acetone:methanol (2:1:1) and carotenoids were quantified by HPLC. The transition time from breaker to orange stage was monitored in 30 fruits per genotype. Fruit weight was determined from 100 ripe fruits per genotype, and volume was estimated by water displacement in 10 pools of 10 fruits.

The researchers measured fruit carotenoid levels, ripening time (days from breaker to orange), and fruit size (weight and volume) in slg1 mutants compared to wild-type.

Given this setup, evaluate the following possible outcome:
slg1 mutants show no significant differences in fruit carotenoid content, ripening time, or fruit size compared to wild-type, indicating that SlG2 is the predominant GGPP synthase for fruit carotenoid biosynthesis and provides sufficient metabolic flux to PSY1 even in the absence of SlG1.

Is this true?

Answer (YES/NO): NO